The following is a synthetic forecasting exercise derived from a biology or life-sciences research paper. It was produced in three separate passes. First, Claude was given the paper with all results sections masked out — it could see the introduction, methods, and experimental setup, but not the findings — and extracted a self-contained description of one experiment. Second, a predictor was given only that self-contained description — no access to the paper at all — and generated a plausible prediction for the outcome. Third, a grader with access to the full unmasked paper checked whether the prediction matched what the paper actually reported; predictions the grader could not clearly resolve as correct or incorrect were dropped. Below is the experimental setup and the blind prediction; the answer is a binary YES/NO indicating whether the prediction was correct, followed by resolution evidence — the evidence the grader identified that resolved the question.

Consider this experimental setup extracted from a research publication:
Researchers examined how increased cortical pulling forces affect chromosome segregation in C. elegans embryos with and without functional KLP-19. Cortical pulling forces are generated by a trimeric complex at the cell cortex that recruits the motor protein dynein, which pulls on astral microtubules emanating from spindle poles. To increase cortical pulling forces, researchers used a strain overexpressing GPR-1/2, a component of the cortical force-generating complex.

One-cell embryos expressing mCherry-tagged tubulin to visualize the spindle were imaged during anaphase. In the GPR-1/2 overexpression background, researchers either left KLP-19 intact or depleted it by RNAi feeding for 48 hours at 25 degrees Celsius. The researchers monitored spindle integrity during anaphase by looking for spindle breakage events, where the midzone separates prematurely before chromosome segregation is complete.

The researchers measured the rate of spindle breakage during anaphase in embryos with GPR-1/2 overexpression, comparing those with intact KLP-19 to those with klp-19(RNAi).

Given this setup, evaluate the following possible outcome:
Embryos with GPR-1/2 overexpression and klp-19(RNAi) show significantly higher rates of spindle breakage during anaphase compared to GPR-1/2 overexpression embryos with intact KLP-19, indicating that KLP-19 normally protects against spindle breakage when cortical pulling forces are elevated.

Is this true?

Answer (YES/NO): NO